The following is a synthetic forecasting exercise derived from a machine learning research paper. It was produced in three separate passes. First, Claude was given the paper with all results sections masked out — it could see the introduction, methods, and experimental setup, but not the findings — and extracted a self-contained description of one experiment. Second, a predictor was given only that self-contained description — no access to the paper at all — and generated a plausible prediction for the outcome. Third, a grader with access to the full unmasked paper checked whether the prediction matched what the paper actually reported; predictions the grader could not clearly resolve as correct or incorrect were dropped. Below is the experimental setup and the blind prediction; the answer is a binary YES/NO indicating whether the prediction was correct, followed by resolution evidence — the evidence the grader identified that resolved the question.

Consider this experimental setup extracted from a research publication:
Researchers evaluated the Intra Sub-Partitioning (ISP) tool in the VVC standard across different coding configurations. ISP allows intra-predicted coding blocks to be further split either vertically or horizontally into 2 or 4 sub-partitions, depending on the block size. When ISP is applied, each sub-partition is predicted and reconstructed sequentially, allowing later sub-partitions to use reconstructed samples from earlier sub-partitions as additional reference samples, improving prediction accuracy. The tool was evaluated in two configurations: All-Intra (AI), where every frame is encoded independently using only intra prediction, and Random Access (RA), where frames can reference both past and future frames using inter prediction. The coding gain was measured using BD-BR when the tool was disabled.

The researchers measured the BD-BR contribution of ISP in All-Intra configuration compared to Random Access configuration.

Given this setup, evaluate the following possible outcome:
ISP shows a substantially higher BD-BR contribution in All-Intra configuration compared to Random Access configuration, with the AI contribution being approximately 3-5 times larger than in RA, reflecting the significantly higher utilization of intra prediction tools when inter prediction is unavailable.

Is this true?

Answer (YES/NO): YES